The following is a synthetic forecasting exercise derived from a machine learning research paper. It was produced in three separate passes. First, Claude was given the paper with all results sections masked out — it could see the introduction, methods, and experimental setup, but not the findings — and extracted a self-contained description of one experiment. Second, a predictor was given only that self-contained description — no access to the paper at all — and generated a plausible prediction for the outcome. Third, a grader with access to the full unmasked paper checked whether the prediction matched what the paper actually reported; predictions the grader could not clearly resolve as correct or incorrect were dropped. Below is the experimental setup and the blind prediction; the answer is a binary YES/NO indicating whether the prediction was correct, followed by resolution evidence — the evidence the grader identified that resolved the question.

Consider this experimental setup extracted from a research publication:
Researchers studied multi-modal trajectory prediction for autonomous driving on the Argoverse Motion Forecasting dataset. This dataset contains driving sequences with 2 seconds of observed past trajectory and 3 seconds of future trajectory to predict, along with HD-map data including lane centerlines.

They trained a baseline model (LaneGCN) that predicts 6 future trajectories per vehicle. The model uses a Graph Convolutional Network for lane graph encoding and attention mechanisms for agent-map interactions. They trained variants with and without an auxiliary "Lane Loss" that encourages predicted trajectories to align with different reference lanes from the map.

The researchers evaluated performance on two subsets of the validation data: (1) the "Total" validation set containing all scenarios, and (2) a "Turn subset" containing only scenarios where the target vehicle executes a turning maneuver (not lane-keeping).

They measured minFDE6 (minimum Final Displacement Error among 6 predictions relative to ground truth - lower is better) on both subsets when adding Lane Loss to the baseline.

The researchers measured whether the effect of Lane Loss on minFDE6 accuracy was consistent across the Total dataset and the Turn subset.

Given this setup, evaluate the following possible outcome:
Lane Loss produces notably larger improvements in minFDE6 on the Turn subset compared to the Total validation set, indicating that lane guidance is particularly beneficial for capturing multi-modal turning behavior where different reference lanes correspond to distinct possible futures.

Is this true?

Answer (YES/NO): YES